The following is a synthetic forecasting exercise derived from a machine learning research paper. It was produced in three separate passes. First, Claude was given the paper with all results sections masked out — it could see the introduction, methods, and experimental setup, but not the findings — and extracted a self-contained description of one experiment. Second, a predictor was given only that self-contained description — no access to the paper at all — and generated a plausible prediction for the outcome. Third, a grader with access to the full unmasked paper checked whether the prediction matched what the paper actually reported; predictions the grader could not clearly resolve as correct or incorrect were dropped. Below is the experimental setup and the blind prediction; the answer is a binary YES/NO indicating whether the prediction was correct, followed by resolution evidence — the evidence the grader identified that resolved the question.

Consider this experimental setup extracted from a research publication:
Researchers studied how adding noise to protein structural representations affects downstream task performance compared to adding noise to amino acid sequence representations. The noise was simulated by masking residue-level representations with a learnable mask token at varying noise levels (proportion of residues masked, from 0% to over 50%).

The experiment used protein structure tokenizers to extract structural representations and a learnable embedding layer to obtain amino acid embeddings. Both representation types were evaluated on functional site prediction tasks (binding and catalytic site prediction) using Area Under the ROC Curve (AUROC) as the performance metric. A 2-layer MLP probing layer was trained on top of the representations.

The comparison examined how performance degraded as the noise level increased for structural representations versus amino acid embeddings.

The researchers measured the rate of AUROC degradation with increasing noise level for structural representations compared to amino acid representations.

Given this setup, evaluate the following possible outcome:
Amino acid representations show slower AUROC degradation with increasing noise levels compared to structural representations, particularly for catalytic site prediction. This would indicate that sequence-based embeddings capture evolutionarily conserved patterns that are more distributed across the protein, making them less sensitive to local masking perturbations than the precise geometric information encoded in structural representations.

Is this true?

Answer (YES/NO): YES